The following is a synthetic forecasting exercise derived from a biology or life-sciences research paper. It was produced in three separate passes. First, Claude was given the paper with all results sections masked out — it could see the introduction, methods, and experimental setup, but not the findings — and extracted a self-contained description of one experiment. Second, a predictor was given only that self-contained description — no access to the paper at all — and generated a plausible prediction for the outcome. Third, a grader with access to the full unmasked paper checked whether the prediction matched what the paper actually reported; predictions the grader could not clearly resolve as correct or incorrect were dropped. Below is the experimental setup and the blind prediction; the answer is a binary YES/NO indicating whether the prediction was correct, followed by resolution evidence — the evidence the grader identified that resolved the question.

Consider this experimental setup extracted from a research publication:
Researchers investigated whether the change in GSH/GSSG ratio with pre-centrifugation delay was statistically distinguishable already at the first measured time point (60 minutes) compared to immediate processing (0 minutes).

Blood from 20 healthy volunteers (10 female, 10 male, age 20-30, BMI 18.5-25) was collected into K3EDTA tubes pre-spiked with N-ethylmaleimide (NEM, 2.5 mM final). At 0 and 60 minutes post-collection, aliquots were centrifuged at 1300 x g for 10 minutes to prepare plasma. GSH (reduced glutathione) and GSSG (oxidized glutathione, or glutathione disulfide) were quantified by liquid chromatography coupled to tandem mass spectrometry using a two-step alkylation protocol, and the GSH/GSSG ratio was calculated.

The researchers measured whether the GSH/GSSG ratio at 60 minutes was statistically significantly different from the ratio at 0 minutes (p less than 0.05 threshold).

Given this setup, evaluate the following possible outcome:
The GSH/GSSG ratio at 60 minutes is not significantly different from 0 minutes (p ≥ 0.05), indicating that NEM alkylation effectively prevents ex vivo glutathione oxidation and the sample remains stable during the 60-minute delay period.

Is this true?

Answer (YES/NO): NO